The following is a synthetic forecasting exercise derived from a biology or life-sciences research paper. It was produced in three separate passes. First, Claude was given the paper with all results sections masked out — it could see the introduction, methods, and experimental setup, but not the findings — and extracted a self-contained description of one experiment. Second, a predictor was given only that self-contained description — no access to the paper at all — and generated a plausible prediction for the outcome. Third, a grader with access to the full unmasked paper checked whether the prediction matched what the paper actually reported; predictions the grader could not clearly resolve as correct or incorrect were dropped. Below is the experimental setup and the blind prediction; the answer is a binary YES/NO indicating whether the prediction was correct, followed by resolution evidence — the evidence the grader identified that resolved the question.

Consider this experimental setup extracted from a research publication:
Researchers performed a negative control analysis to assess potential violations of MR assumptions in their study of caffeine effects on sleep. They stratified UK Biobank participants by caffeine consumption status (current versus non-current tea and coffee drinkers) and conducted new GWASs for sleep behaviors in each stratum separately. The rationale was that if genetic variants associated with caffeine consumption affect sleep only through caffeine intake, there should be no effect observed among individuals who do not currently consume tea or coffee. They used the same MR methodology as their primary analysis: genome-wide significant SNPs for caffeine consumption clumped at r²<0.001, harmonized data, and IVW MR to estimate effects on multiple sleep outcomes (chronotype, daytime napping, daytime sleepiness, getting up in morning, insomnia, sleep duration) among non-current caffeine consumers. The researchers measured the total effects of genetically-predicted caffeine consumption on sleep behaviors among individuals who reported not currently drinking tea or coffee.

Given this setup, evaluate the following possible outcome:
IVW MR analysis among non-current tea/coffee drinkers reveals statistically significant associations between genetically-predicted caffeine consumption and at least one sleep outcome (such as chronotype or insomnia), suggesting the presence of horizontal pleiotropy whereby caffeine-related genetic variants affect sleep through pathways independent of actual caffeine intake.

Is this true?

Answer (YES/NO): NO